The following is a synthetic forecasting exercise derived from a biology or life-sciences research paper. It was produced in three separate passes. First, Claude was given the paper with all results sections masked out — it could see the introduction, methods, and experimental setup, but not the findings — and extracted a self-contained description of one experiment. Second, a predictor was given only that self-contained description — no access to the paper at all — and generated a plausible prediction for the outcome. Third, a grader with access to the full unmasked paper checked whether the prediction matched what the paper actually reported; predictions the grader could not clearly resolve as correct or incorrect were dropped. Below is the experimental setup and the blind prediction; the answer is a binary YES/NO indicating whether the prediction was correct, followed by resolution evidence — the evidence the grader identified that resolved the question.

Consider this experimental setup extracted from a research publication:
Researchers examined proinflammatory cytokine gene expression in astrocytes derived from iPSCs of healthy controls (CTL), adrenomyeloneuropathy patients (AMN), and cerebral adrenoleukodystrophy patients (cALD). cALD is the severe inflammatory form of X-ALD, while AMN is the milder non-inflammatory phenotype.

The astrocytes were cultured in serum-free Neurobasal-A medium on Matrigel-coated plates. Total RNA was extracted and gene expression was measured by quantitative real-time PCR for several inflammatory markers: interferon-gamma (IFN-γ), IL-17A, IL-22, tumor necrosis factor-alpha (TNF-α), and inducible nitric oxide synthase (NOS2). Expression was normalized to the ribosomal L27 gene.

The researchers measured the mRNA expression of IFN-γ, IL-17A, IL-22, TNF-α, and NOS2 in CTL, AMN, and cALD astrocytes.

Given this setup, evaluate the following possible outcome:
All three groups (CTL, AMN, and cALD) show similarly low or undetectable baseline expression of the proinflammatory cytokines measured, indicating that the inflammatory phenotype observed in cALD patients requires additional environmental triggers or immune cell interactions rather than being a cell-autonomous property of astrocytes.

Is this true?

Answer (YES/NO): NO